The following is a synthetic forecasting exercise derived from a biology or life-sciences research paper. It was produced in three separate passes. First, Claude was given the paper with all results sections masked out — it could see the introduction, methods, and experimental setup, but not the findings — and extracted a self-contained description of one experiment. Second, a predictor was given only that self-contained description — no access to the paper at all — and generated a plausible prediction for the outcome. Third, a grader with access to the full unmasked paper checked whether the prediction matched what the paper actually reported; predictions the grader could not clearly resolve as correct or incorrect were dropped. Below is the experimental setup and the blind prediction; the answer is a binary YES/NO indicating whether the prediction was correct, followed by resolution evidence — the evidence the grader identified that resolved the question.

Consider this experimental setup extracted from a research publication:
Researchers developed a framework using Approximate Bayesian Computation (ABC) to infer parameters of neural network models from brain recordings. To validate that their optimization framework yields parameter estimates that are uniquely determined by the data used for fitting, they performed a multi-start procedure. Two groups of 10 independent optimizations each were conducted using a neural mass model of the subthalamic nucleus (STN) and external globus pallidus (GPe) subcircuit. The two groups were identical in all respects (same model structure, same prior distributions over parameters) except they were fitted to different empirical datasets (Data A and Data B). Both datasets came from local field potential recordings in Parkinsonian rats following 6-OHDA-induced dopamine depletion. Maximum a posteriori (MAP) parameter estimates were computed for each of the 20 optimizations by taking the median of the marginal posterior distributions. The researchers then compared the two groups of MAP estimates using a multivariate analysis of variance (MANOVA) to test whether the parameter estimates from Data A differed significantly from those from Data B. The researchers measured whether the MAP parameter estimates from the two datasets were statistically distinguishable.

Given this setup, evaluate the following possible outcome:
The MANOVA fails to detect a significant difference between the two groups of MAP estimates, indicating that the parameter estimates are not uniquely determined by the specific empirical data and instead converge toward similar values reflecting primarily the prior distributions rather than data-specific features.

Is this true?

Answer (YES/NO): NO